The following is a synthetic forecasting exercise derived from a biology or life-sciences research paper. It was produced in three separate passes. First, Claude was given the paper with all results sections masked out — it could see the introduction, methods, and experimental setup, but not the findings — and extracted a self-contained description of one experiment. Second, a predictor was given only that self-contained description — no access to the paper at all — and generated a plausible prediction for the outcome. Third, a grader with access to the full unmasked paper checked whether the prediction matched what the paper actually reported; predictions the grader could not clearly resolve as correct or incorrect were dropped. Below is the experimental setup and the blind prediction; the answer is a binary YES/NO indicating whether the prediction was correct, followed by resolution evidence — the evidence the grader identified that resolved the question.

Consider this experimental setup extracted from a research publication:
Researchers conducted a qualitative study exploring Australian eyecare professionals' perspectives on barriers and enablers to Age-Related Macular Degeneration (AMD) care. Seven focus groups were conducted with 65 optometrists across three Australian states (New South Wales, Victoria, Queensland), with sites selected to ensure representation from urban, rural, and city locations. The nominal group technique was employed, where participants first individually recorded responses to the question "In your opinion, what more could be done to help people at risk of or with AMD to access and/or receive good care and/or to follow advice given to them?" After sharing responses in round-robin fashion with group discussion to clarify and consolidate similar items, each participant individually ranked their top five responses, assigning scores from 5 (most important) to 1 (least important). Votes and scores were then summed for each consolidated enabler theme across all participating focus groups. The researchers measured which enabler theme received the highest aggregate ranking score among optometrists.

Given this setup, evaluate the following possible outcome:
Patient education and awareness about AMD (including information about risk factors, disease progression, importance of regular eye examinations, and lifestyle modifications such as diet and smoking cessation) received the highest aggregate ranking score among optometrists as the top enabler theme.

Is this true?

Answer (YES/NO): NO